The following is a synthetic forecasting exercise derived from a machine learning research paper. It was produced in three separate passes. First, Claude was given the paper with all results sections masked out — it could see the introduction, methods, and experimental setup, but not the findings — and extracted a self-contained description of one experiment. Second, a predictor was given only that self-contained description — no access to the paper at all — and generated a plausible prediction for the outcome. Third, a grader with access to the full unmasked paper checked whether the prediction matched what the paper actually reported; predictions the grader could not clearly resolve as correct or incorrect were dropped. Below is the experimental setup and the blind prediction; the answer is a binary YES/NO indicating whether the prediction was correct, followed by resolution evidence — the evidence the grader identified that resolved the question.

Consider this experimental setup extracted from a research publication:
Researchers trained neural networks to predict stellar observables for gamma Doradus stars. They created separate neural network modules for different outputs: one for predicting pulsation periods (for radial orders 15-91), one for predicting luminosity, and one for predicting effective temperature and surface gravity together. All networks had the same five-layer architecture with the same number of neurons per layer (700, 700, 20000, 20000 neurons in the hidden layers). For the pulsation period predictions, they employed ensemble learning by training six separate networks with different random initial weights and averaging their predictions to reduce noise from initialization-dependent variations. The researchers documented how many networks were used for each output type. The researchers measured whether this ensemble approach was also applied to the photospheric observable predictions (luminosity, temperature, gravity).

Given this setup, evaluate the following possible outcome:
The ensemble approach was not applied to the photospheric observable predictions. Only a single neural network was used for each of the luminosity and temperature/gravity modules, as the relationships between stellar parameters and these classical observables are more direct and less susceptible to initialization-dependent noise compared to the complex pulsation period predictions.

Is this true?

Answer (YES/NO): YES